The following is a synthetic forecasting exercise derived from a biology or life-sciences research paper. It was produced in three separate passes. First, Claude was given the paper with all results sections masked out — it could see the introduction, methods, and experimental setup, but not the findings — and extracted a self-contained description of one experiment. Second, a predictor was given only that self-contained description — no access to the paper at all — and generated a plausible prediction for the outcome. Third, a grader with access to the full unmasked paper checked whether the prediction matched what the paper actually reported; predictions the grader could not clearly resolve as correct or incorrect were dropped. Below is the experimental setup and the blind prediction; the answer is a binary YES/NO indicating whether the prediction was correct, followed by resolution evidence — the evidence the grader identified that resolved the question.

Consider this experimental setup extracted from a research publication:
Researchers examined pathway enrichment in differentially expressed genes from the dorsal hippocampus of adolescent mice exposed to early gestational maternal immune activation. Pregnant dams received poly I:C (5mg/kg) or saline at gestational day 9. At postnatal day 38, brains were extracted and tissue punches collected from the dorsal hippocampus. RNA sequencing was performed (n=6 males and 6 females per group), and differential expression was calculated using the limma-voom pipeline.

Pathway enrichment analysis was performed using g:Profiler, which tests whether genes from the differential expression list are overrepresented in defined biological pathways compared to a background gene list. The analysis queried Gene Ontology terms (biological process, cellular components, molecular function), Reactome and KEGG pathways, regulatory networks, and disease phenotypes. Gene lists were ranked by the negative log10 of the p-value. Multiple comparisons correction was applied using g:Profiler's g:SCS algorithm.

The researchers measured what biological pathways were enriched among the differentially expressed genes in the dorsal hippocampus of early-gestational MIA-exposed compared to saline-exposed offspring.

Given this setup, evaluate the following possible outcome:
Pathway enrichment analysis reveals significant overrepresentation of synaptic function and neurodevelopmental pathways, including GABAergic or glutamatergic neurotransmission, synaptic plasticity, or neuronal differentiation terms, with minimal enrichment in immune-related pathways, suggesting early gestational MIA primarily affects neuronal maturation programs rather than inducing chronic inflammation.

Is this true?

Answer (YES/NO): NO